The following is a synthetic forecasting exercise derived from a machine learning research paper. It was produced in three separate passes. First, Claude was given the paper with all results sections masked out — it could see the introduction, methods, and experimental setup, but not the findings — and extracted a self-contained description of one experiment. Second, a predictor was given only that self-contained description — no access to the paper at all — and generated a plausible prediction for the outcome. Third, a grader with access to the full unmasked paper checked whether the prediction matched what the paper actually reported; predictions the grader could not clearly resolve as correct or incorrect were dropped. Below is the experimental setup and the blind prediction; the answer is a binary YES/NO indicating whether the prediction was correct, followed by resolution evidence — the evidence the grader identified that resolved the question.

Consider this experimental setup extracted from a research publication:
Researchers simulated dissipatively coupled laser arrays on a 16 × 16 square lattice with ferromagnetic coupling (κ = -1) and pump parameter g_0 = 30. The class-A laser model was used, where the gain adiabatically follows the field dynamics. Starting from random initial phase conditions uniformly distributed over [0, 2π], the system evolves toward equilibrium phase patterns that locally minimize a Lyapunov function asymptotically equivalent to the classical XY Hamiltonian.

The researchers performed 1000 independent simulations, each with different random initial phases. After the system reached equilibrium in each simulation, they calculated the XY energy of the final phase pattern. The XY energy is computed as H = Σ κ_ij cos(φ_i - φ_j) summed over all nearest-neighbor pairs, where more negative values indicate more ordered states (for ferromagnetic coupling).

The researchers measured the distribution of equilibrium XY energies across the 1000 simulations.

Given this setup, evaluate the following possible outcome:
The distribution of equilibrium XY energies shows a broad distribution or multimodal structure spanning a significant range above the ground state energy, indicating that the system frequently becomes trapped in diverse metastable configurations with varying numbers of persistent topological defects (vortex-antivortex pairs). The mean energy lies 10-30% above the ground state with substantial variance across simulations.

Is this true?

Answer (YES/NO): NO